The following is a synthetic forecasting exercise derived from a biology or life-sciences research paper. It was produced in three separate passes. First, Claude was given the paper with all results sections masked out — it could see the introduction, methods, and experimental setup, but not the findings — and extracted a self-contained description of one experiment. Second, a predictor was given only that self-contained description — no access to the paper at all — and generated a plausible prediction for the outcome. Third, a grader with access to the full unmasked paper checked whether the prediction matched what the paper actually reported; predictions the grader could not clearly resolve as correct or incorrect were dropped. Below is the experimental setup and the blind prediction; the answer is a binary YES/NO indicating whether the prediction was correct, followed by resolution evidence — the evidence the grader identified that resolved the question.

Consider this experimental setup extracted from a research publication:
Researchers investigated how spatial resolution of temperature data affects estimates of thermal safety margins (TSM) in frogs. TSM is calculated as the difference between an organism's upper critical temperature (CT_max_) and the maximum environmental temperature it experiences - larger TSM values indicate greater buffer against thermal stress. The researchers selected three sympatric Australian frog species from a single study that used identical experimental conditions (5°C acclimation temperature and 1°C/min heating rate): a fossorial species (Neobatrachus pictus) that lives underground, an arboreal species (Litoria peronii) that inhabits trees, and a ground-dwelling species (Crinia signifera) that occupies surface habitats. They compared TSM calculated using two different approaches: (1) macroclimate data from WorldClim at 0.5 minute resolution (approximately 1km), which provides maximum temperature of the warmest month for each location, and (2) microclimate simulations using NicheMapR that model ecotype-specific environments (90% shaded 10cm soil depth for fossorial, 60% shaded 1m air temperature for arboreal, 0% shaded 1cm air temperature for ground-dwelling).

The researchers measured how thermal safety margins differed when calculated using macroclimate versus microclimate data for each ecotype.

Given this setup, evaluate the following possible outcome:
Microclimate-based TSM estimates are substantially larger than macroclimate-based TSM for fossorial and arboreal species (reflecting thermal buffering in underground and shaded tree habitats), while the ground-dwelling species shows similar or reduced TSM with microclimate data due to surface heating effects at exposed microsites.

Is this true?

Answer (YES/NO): NO